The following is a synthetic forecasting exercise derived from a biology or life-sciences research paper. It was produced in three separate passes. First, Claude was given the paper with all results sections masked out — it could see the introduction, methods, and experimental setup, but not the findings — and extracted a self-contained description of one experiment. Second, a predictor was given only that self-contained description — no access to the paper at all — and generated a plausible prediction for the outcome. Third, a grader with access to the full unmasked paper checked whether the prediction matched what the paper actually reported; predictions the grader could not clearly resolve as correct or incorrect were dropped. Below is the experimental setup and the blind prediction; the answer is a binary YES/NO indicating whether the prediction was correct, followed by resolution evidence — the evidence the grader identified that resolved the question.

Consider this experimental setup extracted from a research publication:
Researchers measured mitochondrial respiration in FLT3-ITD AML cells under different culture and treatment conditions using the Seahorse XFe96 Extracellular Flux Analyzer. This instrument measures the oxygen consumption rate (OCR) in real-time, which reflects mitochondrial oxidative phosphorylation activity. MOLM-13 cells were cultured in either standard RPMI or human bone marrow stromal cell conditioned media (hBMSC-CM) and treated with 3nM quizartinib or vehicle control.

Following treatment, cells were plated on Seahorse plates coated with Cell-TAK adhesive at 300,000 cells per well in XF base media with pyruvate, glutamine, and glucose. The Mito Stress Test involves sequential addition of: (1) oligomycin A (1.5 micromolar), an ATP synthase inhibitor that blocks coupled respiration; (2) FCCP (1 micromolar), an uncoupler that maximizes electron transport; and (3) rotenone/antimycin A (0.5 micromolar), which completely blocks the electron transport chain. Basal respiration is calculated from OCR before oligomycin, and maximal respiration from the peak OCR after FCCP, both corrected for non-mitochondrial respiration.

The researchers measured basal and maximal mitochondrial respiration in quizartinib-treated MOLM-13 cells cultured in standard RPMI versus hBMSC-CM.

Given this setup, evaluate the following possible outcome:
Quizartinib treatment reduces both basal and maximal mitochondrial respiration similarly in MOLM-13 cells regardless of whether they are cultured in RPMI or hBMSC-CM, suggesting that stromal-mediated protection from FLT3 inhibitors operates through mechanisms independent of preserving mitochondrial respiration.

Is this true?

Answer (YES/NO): NO